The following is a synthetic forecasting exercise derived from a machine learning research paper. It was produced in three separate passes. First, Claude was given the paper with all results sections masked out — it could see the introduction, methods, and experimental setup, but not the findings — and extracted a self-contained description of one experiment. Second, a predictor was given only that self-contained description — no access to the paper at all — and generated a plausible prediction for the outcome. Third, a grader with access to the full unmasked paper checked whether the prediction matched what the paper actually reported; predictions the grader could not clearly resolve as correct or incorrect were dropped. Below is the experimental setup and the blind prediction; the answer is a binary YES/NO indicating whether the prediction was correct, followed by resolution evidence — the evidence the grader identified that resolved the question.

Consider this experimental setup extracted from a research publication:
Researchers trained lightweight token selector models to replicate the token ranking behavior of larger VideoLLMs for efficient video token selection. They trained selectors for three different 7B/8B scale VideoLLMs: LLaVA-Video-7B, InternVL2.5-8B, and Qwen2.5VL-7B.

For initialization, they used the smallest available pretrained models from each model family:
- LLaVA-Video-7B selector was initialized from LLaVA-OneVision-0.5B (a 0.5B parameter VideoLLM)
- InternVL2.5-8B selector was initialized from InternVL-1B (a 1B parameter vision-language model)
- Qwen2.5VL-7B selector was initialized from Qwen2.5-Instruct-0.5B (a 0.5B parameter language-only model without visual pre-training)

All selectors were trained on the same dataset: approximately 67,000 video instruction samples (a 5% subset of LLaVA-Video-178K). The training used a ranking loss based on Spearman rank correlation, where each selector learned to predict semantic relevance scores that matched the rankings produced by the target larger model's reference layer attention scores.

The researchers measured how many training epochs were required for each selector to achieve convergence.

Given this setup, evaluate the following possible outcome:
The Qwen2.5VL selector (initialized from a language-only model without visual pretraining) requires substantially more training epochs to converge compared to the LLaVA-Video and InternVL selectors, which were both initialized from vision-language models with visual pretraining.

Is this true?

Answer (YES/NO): YES